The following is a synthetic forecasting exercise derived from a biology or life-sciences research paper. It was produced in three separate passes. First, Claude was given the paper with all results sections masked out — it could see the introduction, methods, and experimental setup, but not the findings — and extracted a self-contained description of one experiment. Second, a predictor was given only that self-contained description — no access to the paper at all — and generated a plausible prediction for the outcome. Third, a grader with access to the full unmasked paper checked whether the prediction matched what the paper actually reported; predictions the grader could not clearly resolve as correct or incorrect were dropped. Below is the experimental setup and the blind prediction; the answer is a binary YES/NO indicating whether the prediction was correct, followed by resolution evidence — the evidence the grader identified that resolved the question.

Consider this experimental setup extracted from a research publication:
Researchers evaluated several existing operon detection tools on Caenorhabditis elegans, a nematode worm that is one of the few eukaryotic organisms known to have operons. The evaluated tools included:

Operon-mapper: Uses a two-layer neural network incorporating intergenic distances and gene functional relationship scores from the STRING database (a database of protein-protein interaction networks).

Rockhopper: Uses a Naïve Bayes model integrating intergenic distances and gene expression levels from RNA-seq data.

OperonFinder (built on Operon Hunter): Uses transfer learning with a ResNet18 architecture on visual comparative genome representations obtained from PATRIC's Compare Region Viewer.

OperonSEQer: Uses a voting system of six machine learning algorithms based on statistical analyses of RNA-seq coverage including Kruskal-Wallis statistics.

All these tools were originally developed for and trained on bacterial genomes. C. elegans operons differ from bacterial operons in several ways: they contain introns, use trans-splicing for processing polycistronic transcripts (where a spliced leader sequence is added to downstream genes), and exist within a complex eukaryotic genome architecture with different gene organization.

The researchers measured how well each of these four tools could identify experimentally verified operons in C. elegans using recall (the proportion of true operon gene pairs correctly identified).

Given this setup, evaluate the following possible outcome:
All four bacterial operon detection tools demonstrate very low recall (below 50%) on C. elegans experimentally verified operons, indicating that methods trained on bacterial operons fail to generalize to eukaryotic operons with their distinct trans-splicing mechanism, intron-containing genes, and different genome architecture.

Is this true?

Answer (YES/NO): NO